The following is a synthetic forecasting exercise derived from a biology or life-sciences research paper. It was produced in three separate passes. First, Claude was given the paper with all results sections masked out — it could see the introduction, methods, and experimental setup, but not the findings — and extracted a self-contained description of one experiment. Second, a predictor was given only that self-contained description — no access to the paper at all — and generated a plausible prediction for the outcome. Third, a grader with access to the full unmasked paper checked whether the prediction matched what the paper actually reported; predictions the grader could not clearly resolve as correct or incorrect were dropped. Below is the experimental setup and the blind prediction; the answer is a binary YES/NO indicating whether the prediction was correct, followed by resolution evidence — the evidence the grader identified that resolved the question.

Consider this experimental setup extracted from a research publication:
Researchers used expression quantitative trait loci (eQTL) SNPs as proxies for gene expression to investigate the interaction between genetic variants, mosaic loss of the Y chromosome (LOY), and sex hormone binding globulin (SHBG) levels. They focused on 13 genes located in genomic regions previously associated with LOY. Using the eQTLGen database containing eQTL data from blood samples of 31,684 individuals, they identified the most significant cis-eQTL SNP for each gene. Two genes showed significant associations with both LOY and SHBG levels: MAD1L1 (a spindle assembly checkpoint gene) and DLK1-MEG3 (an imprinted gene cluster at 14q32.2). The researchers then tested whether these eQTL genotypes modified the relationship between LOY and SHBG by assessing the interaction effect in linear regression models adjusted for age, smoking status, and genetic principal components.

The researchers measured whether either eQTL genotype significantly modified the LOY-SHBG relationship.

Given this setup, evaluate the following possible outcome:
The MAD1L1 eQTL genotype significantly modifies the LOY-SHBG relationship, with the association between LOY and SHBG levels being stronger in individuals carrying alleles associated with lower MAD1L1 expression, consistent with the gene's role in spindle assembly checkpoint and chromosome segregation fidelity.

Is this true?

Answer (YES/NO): NO